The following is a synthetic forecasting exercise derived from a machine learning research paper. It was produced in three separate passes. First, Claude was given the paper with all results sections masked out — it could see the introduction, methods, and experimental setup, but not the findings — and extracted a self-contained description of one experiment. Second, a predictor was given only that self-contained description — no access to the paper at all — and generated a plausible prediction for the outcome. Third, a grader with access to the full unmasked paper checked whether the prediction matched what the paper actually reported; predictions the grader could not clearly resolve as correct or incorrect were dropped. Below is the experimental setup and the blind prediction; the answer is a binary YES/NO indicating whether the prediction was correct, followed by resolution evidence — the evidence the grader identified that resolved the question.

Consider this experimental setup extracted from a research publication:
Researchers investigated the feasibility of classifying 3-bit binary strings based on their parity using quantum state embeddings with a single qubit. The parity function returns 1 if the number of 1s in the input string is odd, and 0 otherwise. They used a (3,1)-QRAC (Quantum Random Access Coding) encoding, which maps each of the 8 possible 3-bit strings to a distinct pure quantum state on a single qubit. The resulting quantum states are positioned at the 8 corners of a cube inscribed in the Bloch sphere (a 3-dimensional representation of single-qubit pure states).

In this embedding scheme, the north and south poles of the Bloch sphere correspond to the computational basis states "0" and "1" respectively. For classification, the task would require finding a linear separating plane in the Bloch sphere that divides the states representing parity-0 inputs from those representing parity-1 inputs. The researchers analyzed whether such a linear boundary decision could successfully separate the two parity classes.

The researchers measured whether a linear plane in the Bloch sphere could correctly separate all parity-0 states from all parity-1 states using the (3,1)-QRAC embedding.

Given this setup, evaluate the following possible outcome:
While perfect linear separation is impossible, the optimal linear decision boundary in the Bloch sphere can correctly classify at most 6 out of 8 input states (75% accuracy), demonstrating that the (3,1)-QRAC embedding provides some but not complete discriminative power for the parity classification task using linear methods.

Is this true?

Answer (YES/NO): NO